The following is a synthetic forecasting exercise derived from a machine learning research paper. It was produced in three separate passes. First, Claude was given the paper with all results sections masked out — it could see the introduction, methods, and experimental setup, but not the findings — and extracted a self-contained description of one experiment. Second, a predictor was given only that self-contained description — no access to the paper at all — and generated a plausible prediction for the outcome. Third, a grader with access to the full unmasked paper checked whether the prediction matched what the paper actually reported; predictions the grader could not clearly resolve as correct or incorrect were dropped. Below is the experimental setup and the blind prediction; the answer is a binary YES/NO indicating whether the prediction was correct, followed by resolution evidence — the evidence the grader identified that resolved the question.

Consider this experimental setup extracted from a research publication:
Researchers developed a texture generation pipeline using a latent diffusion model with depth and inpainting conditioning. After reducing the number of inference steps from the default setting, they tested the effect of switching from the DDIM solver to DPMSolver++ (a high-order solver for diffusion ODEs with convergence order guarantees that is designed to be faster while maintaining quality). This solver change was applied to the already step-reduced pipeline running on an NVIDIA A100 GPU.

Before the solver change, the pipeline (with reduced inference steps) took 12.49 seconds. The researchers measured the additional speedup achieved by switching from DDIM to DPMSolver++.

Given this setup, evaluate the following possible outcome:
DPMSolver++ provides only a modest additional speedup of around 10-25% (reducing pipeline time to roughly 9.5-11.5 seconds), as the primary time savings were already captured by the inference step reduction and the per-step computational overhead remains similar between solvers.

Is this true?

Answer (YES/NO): NO